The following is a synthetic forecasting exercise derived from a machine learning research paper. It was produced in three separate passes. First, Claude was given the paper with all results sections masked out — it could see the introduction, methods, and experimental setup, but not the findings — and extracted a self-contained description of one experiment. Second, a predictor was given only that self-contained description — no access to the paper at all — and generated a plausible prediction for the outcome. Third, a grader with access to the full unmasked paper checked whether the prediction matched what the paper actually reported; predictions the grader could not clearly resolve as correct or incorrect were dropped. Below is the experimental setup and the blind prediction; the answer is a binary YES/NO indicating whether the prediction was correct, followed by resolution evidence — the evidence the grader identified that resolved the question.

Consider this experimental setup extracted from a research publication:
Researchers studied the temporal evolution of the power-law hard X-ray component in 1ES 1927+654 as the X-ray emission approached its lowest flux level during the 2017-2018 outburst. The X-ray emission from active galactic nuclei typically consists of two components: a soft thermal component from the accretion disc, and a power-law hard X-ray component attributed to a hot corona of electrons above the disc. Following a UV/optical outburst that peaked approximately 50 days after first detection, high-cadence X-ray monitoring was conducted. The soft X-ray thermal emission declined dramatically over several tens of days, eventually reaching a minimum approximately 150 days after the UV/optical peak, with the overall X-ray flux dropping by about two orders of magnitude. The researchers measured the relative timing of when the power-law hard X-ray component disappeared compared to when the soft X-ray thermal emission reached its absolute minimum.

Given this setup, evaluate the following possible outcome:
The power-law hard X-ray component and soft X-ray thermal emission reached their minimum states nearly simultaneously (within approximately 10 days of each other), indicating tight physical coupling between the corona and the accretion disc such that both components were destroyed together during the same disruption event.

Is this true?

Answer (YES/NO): NO